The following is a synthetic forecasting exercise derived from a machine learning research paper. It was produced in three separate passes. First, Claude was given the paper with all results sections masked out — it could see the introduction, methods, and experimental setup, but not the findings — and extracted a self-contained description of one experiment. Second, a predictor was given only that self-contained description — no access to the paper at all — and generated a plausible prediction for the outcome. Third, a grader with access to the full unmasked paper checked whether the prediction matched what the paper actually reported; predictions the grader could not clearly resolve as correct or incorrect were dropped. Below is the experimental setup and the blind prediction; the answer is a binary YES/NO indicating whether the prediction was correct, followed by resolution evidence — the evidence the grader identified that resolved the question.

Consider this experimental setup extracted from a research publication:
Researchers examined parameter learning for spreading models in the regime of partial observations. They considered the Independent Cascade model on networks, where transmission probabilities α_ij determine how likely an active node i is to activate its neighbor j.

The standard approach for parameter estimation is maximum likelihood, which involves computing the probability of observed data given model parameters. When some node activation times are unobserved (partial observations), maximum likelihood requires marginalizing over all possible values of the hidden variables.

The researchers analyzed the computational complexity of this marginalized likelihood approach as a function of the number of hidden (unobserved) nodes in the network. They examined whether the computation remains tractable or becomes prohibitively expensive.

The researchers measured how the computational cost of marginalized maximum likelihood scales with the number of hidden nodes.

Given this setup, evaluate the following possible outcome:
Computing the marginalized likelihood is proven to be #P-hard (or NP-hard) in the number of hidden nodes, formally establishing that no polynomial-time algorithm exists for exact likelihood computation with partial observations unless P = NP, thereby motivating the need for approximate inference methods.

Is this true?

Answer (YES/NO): NO